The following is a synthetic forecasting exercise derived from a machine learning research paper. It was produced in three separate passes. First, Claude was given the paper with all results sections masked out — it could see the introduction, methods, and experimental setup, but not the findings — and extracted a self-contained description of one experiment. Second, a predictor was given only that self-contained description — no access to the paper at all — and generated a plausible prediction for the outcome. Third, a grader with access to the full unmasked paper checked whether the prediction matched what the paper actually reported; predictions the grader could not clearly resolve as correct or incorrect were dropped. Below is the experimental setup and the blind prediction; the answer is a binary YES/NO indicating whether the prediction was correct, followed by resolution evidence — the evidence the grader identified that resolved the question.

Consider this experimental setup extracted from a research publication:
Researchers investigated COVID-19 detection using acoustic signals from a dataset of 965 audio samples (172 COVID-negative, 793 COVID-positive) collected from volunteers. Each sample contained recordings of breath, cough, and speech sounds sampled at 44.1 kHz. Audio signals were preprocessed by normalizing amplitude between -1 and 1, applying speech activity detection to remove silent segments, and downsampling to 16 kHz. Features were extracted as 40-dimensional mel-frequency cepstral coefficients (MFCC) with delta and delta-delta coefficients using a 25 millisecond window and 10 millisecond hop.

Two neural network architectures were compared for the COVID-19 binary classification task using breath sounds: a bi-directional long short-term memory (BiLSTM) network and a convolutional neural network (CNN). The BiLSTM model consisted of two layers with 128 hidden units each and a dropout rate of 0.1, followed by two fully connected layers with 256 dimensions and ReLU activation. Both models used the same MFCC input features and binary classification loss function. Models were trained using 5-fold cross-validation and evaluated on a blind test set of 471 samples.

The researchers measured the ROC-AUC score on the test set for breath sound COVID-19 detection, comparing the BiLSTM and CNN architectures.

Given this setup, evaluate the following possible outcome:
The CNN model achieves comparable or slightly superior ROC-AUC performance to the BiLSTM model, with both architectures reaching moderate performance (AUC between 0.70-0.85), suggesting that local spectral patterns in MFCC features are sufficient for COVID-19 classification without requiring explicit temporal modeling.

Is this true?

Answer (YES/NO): NO